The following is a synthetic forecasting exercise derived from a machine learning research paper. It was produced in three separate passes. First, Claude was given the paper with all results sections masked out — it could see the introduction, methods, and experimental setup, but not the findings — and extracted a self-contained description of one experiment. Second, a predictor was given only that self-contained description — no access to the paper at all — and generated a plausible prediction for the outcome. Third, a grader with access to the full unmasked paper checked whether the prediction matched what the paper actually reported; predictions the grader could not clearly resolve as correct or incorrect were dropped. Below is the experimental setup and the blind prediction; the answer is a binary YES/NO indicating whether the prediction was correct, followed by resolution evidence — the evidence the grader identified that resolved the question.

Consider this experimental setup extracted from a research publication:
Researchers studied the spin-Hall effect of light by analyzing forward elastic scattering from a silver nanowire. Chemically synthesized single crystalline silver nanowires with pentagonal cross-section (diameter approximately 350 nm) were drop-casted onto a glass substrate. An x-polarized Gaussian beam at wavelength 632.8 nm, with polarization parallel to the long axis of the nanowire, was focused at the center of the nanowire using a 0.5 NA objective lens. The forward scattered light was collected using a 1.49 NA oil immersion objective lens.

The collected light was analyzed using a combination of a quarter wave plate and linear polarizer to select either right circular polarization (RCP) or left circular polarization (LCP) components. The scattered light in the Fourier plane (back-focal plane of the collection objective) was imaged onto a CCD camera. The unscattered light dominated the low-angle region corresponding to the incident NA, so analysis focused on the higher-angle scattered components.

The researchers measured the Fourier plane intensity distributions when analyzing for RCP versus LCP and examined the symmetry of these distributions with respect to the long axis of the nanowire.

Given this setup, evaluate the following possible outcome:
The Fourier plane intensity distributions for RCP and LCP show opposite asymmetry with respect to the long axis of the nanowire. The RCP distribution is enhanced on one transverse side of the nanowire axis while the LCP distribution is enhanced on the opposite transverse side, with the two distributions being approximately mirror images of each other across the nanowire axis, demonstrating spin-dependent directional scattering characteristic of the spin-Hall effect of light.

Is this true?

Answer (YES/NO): YES